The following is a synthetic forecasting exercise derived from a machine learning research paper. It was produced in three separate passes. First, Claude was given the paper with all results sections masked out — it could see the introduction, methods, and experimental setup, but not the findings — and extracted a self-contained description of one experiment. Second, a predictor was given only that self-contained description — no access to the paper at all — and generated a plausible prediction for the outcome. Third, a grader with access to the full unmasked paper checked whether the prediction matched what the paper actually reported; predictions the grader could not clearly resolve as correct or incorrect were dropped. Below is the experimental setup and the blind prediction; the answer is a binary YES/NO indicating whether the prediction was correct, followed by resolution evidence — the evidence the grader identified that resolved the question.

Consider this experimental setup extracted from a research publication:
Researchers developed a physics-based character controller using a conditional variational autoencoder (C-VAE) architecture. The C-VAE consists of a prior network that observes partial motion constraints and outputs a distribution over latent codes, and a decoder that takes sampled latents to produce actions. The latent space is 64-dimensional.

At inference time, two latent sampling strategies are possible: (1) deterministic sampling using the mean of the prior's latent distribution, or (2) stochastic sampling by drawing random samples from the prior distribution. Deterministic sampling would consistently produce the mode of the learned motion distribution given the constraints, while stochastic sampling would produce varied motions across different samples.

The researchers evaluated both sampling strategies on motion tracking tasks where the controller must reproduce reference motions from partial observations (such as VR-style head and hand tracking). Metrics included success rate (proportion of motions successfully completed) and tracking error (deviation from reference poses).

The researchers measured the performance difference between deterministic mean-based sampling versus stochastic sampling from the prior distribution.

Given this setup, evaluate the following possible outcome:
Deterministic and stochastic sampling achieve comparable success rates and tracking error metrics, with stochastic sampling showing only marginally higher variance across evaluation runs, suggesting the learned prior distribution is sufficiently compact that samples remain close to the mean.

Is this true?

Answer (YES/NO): NO